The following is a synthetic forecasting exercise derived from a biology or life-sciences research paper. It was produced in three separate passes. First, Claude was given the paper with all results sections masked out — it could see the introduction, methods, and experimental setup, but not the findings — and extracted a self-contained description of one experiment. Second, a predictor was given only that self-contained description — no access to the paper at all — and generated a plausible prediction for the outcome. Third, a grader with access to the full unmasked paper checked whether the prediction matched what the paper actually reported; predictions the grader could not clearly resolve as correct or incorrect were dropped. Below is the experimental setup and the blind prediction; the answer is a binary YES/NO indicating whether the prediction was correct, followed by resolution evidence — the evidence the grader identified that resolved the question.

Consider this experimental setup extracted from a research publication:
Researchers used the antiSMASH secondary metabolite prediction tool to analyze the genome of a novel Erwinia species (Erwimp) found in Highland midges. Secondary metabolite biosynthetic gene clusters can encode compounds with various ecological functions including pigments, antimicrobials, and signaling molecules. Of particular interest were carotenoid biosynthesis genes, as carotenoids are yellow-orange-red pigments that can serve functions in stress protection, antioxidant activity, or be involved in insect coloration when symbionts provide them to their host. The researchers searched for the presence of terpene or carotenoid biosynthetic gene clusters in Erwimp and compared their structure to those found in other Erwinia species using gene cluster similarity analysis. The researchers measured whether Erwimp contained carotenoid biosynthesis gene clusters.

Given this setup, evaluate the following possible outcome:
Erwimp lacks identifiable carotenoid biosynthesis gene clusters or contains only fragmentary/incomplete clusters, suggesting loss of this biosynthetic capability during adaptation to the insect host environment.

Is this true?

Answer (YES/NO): NO